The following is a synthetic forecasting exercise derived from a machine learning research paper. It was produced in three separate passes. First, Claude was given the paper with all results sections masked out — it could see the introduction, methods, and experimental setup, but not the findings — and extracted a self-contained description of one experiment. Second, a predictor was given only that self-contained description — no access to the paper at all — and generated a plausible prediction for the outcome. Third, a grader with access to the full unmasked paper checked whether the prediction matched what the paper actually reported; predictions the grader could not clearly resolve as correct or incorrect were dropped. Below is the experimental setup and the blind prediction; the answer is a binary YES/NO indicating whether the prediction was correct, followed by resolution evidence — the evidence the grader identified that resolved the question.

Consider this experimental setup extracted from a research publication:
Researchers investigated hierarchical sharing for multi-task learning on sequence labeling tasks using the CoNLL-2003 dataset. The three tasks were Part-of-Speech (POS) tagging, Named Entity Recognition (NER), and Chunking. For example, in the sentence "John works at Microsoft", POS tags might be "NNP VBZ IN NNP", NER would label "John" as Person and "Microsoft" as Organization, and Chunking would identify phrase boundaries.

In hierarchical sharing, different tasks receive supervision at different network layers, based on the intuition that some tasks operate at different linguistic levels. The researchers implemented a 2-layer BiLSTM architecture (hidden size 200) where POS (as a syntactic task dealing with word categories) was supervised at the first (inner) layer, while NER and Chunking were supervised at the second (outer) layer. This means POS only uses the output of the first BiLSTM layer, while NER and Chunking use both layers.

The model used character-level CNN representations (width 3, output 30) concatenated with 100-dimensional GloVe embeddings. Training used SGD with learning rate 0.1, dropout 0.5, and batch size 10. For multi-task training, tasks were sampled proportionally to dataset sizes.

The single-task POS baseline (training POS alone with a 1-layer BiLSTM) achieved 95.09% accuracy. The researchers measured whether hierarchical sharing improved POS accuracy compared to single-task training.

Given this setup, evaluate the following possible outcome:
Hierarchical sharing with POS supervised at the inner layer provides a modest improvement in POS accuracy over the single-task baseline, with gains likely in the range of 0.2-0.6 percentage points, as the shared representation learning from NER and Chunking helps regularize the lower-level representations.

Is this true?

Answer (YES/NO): NO